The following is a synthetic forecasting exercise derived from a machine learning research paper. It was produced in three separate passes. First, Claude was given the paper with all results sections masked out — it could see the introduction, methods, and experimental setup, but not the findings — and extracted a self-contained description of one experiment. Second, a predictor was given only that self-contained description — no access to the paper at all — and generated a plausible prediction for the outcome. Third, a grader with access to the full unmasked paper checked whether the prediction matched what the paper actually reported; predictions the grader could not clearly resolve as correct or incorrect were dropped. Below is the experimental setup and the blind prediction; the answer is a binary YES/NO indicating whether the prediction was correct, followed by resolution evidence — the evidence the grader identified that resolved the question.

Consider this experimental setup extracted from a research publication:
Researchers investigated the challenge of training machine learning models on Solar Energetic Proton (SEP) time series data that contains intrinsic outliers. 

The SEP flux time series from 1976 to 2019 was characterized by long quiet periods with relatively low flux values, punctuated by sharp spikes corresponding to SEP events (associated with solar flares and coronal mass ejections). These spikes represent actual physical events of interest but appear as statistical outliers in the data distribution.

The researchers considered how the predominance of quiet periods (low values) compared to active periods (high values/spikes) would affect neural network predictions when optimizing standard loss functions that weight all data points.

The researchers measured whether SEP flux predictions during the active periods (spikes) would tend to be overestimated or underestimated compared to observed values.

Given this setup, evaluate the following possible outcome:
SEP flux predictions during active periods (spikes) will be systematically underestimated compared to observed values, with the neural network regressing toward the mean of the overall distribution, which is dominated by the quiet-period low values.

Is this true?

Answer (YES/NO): YES